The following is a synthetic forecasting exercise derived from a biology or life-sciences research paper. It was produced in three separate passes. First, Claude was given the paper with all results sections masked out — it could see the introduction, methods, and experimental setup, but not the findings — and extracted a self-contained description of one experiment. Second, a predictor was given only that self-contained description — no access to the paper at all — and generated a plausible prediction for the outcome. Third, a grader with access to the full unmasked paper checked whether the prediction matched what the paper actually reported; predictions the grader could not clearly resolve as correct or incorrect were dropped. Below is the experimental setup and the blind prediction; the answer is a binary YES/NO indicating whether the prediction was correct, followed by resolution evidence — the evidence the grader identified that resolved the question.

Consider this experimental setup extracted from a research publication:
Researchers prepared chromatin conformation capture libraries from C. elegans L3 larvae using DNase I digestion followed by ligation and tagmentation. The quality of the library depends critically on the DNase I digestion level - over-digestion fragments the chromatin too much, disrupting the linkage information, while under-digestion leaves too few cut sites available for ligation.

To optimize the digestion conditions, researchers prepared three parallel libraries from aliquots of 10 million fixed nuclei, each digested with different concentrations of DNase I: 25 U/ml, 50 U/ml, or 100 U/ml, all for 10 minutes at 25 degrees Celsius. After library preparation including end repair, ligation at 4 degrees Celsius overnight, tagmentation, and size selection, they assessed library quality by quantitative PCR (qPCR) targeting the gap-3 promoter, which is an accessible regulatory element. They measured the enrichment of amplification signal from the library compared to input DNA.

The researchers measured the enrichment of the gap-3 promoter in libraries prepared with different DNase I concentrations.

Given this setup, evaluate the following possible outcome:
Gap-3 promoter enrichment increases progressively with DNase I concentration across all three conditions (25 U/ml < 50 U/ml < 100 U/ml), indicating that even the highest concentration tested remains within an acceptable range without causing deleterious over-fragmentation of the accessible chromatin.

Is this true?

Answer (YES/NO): NO